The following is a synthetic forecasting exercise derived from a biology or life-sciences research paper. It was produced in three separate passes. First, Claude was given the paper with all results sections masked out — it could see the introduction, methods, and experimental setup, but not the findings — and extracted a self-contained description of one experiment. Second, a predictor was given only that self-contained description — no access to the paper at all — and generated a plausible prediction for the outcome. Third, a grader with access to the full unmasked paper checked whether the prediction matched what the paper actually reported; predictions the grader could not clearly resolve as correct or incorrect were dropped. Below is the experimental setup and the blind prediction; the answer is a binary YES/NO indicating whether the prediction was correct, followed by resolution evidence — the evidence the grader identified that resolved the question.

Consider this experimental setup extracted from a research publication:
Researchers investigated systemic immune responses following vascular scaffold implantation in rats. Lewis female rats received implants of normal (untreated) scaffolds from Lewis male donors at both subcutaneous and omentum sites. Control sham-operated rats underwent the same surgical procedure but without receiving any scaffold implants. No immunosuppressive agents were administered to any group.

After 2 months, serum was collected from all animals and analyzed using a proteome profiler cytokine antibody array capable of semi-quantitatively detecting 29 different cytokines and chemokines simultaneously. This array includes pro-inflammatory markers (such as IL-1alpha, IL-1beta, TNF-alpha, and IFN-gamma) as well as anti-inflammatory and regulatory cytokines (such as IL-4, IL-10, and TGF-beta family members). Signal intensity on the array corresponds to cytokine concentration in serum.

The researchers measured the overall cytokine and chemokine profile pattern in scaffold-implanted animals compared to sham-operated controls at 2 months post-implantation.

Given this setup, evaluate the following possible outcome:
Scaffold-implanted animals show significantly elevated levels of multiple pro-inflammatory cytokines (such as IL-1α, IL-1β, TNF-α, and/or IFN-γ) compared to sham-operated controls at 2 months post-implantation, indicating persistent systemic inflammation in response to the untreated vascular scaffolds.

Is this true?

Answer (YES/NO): NO